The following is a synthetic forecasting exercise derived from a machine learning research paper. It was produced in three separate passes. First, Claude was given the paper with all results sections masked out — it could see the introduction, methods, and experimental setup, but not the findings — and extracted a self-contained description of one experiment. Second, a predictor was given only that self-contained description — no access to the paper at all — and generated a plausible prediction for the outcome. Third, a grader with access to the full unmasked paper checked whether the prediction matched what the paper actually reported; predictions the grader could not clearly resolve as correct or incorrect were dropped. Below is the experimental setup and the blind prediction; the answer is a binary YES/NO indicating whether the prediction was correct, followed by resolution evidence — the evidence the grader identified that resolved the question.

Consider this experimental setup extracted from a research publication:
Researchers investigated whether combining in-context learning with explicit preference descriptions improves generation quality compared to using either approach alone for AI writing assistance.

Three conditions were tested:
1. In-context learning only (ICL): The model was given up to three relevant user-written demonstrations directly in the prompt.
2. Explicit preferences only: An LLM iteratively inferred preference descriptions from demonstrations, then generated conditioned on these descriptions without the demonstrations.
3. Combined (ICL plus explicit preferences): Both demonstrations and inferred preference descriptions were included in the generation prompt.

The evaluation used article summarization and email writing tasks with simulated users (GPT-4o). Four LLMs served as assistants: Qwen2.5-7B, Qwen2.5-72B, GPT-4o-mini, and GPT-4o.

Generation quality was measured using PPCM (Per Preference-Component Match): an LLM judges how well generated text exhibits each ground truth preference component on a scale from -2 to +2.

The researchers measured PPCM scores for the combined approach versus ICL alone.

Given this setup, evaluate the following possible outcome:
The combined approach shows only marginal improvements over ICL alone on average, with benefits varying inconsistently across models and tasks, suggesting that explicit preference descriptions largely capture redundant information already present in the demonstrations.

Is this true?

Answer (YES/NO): NO